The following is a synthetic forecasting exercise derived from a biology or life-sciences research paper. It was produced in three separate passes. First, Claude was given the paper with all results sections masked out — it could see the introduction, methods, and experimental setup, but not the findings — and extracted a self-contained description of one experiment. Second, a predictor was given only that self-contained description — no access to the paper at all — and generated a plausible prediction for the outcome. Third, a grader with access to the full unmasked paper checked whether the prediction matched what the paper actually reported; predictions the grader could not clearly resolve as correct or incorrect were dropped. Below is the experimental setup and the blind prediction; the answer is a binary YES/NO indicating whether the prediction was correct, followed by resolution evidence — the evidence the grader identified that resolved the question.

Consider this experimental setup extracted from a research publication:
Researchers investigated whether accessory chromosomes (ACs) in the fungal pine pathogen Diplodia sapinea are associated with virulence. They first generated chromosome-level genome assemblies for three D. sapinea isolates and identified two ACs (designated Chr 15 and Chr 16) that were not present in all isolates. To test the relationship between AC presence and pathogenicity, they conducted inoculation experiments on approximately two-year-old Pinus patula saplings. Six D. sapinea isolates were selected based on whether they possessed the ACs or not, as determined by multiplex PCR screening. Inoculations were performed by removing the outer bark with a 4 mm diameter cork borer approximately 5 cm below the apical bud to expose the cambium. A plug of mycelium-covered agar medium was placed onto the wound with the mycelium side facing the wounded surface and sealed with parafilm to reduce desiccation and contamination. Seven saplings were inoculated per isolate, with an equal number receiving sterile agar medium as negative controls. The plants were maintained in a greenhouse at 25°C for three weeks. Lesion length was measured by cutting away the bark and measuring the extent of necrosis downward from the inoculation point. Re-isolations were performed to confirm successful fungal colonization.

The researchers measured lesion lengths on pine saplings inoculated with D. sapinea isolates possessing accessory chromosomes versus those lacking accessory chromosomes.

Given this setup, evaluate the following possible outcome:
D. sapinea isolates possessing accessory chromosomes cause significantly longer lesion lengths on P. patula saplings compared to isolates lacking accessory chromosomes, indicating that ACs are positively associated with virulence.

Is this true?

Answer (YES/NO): NO